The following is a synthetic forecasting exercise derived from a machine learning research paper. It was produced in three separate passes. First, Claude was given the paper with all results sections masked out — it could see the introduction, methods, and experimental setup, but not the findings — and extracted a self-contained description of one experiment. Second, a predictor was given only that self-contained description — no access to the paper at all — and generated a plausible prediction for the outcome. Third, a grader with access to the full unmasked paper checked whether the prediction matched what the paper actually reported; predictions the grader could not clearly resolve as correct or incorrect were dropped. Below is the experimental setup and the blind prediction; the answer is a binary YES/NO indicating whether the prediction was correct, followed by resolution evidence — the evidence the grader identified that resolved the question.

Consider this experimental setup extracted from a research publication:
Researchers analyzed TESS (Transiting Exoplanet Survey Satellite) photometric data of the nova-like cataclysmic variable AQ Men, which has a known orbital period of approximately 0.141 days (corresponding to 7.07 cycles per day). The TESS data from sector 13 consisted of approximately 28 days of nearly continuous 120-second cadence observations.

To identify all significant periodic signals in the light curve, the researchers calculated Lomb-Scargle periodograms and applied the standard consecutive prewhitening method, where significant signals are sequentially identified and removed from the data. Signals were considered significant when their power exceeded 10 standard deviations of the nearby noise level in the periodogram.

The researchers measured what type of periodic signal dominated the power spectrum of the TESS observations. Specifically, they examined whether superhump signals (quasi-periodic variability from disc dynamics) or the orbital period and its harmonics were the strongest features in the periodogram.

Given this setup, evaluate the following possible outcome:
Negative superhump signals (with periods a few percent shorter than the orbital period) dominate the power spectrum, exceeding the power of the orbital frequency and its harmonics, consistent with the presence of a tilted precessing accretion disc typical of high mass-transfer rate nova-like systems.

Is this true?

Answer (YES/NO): NO